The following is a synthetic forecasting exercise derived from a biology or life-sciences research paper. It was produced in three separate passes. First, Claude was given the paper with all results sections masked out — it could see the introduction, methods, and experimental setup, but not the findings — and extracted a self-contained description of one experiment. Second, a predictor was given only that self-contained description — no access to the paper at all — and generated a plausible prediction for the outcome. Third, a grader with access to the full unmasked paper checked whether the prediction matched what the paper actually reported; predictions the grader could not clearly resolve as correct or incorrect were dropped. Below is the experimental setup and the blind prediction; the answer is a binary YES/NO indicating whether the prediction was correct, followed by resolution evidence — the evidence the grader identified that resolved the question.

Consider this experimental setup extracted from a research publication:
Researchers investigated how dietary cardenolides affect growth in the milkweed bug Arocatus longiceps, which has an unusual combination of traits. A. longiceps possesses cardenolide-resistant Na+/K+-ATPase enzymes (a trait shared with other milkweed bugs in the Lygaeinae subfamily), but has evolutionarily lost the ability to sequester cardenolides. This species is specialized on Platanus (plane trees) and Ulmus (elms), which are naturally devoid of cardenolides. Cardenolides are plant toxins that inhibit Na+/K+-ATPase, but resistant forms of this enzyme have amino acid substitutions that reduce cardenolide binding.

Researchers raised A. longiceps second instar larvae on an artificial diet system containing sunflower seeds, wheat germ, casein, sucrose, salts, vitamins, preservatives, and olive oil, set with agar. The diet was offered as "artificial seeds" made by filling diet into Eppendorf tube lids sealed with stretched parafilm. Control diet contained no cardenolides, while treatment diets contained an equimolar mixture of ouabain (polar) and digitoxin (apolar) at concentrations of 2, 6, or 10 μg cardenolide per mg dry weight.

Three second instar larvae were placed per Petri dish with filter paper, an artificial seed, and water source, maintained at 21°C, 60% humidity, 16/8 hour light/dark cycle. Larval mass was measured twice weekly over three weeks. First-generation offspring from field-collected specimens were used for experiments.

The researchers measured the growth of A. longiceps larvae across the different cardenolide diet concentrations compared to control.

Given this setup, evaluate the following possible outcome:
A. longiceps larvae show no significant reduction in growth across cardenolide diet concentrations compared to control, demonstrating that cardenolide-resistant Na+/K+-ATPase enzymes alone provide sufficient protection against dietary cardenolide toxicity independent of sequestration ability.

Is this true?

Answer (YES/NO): YES